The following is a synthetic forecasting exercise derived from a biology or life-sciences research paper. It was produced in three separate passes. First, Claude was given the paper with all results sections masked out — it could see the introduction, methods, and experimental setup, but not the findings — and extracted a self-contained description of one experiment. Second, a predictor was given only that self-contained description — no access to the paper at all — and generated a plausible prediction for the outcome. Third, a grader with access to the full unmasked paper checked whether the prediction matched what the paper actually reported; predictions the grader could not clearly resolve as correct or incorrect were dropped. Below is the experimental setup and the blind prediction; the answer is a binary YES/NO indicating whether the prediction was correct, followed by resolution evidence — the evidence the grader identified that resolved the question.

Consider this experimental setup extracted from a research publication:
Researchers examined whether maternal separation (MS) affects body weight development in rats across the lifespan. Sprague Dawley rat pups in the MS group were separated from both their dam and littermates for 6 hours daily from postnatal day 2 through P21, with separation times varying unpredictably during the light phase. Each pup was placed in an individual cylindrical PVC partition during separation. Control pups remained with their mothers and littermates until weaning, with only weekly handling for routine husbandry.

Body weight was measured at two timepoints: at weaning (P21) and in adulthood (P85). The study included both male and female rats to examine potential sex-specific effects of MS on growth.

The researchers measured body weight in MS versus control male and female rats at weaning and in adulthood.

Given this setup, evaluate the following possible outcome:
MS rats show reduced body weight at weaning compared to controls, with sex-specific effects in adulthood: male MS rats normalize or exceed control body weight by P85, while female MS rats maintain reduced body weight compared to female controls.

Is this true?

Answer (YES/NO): NO